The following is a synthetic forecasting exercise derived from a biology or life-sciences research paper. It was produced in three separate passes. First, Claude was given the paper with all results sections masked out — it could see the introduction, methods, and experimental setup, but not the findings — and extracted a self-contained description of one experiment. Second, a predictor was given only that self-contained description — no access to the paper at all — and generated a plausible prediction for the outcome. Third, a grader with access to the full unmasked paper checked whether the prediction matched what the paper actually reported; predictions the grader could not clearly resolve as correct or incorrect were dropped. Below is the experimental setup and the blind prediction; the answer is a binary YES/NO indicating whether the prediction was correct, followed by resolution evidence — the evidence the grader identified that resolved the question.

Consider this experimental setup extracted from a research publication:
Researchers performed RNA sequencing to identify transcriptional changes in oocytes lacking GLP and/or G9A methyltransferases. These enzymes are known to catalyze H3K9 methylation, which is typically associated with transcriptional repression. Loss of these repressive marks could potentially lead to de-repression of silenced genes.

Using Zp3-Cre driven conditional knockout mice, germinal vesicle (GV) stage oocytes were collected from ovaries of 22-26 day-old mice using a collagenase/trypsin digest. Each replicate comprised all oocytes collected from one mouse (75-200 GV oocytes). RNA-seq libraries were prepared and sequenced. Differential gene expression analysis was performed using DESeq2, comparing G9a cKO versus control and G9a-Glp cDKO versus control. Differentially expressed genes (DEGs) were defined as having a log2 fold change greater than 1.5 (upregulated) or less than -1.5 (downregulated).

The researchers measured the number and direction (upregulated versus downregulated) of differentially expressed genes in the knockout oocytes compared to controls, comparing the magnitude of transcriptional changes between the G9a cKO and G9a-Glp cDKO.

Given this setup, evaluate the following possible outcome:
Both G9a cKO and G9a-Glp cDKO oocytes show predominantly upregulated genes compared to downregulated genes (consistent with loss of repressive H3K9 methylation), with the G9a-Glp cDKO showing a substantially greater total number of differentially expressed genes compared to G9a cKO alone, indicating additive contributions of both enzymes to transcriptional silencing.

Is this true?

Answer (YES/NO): YES